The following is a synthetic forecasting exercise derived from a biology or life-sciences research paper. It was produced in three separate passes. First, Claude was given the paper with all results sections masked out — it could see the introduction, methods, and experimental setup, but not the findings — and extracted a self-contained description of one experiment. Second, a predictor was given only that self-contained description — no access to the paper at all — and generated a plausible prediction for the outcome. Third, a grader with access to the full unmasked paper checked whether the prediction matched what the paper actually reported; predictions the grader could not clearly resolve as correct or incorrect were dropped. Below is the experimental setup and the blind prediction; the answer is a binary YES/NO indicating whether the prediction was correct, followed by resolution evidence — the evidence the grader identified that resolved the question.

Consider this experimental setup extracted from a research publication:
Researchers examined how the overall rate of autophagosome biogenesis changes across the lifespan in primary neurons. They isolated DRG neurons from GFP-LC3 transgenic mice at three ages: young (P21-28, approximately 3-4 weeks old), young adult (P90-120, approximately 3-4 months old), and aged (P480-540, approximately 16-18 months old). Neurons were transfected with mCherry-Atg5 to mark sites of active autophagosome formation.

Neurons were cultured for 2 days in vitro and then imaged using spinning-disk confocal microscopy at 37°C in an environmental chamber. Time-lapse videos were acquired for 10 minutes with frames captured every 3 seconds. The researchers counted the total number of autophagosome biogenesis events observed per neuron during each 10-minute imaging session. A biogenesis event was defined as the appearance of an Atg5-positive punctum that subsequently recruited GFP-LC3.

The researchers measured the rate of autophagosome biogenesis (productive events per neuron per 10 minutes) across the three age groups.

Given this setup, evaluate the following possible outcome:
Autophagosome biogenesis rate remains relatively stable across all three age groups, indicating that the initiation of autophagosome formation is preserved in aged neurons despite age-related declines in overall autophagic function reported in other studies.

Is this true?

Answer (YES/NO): NO